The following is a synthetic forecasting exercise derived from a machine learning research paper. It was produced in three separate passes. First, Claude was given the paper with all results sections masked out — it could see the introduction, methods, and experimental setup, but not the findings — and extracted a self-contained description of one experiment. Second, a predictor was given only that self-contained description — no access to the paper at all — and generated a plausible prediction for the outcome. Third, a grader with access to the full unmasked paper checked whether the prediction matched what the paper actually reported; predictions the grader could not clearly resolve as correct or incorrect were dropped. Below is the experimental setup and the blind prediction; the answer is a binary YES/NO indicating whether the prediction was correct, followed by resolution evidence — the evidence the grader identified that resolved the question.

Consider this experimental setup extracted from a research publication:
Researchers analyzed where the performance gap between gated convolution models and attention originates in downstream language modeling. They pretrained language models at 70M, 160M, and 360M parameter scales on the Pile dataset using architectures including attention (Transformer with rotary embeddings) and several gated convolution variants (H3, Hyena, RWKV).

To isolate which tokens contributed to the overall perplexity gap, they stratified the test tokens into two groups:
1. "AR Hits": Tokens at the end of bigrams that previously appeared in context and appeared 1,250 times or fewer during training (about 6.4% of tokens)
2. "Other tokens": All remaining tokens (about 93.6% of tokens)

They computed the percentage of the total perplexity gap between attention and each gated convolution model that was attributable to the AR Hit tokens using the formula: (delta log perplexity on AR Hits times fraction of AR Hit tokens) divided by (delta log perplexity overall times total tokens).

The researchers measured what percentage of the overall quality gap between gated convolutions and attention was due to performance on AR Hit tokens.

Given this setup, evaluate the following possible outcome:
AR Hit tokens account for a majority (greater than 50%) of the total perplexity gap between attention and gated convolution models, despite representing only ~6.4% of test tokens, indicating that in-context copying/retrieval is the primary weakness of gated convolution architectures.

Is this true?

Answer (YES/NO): YES